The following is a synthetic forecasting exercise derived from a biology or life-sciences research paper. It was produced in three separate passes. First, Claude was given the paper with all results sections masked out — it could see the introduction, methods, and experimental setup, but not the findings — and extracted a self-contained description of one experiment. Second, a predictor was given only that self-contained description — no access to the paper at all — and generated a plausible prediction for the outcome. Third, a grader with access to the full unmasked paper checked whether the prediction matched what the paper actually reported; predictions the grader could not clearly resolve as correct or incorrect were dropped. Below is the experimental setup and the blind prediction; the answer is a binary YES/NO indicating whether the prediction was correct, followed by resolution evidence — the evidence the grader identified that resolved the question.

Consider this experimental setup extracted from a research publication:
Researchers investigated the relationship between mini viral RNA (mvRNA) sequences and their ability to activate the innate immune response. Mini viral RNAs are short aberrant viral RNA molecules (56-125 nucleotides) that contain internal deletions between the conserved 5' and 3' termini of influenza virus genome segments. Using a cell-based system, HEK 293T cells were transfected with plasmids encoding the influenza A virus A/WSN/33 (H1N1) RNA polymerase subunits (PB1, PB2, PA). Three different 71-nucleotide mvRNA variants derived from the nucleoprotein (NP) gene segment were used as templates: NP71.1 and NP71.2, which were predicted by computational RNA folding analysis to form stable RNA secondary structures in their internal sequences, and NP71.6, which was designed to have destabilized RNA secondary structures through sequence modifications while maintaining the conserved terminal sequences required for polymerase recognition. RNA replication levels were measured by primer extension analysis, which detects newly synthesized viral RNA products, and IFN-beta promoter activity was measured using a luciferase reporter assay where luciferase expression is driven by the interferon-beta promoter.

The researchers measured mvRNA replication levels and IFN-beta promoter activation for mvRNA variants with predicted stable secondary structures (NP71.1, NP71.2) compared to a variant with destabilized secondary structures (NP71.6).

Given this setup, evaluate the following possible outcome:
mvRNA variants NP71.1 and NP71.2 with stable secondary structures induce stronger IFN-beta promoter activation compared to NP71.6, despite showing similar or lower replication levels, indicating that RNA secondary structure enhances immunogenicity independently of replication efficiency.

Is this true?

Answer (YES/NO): NO